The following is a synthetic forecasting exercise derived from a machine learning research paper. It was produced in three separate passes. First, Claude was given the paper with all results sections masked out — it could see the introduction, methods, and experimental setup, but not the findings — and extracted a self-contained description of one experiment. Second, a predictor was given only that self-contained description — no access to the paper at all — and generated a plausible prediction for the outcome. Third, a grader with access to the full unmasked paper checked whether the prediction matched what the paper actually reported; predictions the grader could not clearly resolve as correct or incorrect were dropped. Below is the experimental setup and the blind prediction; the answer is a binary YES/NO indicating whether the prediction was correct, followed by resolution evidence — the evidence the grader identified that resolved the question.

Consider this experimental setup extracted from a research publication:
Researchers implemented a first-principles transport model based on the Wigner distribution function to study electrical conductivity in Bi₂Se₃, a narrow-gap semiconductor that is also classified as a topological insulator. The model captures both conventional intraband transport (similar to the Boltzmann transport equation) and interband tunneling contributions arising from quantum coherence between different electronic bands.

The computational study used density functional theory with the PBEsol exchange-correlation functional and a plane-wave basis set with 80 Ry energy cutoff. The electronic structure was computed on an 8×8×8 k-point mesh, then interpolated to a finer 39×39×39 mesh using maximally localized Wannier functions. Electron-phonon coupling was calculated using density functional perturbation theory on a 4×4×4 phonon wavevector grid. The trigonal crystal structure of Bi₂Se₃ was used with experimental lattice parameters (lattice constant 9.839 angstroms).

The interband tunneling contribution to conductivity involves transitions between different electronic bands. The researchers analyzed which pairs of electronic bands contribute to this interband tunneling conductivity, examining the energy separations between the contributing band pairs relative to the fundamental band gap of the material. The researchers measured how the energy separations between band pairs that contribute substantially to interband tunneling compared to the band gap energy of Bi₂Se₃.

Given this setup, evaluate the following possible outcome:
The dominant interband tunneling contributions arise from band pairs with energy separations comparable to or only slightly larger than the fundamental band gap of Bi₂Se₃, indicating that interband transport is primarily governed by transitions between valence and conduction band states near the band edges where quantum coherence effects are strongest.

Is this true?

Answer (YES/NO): NO